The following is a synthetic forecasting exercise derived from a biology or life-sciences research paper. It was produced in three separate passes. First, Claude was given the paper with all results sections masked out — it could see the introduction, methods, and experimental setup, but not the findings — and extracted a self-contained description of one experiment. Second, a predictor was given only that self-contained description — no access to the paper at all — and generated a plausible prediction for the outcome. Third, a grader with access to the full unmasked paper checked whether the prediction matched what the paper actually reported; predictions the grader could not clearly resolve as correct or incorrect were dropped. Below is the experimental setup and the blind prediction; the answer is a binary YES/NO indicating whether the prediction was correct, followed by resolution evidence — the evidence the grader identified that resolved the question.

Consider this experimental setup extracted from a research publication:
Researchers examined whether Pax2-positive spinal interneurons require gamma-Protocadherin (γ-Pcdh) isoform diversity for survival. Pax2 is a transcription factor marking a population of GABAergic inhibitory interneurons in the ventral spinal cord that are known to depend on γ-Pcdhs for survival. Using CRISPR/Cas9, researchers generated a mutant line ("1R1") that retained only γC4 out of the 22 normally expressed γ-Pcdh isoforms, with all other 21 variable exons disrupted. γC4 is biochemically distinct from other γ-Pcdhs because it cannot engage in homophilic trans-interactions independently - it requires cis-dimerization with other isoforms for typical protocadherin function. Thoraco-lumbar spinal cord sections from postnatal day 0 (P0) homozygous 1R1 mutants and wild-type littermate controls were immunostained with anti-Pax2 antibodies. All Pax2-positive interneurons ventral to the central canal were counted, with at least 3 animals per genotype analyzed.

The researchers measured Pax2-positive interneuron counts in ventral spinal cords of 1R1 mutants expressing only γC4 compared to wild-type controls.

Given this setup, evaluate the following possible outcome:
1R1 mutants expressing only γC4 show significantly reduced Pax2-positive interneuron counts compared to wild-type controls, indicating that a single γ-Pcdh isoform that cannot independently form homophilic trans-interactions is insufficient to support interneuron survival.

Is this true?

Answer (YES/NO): NO